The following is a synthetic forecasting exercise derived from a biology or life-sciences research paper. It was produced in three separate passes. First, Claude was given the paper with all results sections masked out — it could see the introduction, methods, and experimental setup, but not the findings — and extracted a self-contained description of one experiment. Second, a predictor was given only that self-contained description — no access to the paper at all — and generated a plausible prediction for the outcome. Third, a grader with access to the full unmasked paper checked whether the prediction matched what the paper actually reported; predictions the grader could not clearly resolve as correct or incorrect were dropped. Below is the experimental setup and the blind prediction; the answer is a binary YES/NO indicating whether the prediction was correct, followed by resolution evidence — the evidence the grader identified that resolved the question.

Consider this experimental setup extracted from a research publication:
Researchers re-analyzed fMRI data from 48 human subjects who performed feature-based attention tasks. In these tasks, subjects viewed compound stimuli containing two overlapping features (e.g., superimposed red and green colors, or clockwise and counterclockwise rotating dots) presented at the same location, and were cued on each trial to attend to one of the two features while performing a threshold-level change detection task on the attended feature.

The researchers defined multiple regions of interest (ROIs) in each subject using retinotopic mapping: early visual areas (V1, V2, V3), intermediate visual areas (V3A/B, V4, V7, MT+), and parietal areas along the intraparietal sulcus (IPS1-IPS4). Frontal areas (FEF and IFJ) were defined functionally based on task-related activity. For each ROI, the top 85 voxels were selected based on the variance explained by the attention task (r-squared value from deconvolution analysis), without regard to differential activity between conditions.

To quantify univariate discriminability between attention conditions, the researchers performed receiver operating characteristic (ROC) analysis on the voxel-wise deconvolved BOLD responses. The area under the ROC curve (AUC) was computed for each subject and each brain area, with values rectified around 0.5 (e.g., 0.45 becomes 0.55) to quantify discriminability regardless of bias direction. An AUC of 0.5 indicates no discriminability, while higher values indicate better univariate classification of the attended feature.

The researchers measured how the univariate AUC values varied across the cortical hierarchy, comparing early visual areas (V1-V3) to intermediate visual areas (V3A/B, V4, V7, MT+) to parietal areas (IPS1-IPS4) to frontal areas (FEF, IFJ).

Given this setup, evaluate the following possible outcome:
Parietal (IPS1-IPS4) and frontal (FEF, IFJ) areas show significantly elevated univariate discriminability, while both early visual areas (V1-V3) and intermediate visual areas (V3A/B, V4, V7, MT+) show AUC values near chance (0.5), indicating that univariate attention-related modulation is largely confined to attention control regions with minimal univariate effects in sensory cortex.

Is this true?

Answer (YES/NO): NO